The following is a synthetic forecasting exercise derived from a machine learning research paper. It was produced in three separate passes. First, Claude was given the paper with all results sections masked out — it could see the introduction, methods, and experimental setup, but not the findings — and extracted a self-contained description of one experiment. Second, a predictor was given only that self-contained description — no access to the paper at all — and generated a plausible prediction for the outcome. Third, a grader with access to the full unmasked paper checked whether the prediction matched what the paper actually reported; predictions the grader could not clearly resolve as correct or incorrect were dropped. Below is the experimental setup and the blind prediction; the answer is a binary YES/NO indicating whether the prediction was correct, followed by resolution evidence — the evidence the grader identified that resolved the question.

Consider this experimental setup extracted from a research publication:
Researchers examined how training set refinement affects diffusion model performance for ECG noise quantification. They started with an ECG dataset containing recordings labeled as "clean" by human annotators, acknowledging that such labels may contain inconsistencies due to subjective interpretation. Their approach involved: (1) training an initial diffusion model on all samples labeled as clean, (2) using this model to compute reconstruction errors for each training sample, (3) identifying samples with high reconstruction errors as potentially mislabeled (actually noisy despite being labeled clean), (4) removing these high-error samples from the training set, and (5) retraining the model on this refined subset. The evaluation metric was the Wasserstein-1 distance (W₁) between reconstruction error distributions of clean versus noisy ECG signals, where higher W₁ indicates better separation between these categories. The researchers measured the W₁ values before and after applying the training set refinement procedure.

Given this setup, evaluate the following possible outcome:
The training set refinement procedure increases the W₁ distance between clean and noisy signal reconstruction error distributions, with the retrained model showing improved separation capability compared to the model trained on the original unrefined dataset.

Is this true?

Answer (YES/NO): NO